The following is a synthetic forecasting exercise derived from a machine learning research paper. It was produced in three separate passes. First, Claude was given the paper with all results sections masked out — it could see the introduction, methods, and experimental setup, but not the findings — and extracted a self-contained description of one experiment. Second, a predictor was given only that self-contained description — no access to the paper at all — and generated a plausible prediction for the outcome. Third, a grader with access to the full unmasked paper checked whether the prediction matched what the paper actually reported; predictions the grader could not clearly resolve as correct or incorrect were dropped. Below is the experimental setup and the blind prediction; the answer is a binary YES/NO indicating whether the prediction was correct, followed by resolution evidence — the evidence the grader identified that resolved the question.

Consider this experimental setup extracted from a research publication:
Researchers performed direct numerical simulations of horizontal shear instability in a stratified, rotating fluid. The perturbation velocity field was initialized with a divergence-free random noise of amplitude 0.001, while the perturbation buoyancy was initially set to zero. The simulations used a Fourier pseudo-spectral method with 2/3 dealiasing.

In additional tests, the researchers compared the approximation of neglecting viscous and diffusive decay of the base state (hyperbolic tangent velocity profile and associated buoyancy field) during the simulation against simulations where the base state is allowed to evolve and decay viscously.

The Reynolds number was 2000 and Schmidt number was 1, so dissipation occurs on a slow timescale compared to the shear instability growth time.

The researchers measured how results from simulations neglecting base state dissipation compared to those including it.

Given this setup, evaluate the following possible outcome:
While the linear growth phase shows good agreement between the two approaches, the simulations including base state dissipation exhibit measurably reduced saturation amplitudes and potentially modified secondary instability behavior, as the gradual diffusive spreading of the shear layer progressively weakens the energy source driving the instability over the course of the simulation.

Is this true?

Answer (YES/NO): NO